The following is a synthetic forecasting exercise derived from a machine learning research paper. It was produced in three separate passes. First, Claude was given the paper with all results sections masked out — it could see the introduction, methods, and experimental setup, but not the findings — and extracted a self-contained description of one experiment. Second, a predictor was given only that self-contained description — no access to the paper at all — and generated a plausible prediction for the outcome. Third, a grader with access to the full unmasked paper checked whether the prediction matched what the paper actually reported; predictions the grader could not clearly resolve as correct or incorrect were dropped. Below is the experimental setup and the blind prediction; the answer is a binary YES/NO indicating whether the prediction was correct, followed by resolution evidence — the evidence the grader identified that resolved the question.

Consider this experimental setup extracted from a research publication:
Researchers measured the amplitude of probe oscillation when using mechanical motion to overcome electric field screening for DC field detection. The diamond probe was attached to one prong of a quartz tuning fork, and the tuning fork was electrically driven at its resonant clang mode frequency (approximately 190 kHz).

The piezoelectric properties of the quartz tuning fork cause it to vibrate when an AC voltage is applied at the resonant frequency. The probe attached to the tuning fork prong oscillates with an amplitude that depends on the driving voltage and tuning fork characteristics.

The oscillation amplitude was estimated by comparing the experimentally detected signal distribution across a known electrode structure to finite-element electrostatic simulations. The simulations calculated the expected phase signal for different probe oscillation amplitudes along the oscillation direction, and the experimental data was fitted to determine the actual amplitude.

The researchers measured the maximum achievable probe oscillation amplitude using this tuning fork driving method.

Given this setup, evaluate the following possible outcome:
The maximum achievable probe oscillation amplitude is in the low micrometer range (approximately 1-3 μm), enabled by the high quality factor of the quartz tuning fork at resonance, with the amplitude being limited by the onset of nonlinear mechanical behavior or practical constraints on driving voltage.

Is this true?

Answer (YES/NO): NO